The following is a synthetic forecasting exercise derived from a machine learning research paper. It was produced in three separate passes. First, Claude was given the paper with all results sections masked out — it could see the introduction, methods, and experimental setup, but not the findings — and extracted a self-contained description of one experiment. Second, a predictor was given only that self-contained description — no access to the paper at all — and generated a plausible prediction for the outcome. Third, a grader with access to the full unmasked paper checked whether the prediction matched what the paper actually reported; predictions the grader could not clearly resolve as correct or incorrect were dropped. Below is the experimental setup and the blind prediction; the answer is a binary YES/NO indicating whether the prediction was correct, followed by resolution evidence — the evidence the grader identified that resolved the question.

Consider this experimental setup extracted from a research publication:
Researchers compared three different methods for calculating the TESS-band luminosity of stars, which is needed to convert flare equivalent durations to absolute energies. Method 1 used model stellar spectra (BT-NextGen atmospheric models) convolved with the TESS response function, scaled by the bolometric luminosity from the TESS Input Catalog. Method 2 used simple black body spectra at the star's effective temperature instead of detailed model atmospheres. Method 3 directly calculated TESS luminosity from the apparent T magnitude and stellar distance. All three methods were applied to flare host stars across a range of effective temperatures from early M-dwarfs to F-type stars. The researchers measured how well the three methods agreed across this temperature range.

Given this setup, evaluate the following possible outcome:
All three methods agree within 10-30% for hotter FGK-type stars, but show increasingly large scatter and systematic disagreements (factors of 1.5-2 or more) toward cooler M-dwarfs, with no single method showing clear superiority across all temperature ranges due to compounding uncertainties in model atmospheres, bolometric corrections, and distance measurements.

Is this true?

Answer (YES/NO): NO